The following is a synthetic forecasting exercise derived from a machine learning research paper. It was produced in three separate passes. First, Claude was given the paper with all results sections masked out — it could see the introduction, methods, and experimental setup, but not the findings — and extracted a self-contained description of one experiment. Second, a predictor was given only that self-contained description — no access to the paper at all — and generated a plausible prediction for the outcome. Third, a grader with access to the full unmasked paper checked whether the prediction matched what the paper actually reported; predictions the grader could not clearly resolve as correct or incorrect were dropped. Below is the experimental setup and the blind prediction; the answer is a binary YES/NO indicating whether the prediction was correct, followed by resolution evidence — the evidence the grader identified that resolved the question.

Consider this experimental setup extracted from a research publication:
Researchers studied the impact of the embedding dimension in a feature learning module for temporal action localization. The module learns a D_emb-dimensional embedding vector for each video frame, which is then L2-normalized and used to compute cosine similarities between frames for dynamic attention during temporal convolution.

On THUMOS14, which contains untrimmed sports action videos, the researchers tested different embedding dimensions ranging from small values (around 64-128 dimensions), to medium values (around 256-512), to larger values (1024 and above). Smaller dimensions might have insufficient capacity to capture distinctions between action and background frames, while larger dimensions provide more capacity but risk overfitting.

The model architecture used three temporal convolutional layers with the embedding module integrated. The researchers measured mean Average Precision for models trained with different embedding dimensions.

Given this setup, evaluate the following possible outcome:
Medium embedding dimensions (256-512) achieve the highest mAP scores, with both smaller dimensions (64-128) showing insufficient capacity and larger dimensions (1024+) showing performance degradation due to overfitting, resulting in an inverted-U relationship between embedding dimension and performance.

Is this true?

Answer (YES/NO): NO